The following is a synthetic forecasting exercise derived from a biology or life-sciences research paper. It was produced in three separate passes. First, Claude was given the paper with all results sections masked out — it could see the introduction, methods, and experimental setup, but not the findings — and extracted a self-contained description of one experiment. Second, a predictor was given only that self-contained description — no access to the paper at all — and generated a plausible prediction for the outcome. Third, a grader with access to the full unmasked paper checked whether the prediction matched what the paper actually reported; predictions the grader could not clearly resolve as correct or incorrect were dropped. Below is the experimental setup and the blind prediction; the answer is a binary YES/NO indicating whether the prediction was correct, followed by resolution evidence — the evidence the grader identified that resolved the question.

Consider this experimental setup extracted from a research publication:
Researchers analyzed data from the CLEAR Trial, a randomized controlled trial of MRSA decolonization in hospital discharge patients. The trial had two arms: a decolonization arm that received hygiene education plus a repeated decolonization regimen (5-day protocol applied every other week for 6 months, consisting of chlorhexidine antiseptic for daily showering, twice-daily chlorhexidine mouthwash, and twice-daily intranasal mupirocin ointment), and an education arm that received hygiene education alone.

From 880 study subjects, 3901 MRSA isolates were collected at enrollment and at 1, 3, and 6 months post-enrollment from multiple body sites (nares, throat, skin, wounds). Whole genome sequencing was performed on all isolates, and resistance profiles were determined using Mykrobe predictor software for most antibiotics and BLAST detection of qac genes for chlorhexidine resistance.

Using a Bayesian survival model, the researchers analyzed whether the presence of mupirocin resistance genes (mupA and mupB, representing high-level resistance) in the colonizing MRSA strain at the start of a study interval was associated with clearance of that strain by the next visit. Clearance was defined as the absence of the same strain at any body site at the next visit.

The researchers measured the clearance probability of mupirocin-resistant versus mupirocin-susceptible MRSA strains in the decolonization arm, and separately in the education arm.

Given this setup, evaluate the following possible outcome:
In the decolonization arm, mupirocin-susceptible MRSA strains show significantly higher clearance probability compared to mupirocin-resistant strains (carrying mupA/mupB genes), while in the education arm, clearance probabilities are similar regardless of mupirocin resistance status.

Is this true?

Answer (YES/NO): YES